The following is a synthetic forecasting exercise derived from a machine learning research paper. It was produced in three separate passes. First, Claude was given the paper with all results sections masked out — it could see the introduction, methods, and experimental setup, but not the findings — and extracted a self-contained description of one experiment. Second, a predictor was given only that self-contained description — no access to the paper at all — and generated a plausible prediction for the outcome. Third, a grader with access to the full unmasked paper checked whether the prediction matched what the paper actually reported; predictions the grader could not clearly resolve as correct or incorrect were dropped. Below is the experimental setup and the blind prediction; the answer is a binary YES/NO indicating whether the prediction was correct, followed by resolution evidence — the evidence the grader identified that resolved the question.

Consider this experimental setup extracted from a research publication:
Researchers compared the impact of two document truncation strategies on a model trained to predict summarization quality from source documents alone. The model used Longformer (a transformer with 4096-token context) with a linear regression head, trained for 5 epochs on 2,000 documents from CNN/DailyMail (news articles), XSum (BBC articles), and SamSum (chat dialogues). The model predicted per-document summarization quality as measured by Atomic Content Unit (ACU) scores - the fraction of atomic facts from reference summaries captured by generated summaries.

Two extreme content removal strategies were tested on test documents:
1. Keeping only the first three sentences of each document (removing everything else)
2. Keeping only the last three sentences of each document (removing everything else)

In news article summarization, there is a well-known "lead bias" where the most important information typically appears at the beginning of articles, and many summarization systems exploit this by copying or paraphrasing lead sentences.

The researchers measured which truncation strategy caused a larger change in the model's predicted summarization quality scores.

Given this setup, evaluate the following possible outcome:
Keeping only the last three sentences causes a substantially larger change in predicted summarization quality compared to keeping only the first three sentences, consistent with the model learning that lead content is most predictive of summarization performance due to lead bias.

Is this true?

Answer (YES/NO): YES